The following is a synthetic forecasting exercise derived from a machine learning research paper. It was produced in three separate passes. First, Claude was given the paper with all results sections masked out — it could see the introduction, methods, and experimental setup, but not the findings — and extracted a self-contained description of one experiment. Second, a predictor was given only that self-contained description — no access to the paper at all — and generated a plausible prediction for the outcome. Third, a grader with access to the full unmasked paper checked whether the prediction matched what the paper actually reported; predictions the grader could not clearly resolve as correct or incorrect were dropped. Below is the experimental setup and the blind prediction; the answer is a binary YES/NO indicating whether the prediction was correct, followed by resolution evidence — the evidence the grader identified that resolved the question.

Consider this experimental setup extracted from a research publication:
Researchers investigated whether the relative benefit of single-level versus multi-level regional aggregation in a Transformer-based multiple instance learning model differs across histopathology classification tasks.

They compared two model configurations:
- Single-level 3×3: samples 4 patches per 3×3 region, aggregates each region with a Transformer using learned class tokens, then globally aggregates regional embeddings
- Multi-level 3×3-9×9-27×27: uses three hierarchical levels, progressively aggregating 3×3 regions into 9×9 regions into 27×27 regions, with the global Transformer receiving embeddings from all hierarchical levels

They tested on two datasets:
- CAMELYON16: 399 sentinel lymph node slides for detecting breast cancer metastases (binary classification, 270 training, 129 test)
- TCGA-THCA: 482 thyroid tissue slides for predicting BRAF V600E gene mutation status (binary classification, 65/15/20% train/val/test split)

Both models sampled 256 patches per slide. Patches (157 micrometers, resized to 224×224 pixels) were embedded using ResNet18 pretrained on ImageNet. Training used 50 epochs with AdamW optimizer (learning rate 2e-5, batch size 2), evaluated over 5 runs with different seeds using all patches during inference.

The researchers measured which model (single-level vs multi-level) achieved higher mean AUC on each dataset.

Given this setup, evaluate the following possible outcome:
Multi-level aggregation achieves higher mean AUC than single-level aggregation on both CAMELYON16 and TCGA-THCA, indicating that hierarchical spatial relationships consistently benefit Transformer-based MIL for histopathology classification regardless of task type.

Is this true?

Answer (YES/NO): NO